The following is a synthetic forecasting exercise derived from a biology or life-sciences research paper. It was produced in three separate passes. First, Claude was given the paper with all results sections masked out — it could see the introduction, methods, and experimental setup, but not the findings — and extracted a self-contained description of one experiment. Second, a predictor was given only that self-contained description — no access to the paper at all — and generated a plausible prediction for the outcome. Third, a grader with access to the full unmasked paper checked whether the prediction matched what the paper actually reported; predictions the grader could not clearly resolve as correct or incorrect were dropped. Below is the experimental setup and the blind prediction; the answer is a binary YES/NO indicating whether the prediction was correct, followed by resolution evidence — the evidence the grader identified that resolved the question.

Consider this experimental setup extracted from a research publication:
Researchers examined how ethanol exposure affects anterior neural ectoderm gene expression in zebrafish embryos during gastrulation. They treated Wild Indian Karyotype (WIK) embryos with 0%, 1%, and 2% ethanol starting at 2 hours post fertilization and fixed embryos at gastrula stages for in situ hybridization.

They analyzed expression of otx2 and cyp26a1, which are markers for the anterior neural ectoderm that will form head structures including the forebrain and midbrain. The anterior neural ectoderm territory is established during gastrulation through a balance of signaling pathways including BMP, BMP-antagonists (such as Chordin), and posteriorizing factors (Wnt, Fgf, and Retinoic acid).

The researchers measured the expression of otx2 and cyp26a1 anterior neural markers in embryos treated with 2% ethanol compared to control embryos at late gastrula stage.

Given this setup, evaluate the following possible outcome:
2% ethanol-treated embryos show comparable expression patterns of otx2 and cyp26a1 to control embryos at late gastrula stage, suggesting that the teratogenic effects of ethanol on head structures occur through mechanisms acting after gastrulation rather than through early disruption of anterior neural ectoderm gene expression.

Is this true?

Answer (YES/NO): NO